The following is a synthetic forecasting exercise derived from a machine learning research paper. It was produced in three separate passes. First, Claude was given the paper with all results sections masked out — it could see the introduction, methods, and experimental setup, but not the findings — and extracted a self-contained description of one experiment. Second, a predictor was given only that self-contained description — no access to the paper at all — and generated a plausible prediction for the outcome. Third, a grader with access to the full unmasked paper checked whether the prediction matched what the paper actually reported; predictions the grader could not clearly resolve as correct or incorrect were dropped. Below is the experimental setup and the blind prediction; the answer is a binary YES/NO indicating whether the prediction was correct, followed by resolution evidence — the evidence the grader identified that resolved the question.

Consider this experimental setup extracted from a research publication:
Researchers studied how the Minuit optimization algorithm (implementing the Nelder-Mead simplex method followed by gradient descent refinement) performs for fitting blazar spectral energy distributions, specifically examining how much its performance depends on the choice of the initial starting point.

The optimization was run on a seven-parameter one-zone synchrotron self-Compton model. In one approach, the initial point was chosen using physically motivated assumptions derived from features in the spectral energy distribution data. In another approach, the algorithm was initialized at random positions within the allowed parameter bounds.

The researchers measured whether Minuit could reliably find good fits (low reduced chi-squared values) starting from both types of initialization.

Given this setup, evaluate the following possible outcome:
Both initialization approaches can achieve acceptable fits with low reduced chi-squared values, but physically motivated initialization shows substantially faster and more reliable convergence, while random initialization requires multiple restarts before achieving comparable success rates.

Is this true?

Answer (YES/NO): NO